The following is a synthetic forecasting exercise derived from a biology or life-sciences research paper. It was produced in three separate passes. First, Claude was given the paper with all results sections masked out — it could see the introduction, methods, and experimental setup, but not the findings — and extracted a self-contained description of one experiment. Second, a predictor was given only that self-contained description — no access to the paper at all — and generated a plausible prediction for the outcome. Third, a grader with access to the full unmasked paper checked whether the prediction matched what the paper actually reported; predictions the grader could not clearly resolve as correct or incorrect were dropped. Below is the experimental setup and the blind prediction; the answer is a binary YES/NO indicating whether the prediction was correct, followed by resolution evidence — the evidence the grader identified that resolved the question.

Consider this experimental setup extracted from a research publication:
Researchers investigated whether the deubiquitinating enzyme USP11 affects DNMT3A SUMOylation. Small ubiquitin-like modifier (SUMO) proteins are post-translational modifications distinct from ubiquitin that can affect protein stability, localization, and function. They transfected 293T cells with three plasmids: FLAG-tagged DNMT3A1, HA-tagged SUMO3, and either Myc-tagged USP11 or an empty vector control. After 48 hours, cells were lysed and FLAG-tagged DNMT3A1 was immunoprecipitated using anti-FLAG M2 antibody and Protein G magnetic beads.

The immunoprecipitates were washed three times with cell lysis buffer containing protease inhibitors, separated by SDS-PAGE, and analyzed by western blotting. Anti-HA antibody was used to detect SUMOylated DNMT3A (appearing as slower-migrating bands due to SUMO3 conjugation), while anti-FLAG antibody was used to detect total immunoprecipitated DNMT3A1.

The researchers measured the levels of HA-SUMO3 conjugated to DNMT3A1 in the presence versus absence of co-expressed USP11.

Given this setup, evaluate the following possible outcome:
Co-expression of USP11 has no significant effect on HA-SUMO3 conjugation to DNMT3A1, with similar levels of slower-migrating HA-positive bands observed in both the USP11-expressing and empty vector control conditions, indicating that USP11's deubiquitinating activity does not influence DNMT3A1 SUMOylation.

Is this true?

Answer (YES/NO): NO